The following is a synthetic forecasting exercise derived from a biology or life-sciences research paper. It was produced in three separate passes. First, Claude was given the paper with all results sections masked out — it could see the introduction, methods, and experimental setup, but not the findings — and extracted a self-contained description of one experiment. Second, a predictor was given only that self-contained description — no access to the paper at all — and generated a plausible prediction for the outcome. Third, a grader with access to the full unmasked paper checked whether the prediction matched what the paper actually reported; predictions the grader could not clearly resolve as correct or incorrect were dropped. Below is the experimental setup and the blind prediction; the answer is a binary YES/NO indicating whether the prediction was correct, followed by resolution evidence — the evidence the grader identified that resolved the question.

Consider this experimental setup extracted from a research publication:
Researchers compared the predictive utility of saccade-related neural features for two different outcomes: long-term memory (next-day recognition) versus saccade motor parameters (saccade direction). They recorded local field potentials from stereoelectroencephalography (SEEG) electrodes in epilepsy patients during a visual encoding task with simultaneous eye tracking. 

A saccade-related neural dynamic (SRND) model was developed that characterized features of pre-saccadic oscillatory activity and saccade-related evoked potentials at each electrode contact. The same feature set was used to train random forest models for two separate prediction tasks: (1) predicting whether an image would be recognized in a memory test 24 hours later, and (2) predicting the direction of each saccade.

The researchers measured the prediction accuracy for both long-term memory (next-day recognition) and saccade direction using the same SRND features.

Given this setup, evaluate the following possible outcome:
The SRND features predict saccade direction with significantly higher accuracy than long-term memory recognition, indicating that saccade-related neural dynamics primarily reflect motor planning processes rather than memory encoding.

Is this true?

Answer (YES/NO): NO